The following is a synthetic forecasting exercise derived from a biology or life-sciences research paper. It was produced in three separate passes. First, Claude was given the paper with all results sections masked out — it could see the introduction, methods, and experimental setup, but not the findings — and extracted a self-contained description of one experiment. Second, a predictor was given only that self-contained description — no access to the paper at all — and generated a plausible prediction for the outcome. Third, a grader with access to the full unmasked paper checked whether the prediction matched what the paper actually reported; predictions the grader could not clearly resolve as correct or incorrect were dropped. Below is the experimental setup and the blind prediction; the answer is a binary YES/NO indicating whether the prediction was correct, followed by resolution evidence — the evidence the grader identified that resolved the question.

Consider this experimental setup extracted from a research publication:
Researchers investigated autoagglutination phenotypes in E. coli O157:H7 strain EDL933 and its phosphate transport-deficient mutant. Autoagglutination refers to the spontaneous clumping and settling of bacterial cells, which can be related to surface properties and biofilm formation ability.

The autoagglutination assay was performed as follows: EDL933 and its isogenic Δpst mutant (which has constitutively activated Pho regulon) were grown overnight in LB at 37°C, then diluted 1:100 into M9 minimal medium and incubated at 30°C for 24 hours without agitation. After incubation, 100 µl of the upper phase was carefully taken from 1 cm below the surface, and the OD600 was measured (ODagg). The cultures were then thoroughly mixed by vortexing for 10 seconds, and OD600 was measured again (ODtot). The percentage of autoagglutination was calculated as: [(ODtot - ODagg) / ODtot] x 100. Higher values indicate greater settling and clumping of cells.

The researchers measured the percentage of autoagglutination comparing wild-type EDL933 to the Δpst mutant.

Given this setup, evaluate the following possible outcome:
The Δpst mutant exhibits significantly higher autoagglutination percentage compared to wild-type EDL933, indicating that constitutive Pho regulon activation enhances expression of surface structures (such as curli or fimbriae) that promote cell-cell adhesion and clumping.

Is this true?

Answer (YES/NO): NO